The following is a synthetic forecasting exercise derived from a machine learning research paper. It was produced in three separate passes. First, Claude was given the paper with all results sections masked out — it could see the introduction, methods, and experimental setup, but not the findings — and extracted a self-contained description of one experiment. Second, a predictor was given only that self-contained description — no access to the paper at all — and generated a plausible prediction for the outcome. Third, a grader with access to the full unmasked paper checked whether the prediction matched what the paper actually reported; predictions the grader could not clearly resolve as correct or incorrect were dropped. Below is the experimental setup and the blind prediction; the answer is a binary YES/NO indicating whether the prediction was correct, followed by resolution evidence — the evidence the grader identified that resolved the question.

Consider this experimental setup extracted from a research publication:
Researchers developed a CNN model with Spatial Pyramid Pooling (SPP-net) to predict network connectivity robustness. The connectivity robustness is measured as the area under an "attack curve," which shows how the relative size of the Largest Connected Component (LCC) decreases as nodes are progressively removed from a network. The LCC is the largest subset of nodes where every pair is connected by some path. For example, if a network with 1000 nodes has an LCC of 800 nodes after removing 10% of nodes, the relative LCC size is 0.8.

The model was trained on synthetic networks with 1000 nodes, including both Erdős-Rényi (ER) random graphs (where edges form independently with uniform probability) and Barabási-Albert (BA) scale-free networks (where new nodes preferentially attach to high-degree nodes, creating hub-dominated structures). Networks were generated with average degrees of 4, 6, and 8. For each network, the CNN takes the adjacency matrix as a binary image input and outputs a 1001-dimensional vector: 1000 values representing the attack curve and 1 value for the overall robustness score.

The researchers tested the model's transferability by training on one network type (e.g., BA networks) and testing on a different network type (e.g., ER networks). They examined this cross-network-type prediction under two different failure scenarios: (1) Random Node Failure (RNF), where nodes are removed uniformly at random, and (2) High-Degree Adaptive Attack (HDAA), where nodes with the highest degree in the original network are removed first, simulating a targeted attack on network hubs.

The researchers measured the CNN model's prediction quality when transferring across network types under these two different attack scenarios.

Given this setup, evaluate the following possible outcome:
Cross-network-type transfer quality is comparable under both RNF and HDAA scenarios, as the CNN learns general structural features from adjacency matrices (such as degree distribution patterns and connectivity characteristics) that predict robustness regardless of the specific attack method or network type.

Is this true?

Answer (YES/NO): NO